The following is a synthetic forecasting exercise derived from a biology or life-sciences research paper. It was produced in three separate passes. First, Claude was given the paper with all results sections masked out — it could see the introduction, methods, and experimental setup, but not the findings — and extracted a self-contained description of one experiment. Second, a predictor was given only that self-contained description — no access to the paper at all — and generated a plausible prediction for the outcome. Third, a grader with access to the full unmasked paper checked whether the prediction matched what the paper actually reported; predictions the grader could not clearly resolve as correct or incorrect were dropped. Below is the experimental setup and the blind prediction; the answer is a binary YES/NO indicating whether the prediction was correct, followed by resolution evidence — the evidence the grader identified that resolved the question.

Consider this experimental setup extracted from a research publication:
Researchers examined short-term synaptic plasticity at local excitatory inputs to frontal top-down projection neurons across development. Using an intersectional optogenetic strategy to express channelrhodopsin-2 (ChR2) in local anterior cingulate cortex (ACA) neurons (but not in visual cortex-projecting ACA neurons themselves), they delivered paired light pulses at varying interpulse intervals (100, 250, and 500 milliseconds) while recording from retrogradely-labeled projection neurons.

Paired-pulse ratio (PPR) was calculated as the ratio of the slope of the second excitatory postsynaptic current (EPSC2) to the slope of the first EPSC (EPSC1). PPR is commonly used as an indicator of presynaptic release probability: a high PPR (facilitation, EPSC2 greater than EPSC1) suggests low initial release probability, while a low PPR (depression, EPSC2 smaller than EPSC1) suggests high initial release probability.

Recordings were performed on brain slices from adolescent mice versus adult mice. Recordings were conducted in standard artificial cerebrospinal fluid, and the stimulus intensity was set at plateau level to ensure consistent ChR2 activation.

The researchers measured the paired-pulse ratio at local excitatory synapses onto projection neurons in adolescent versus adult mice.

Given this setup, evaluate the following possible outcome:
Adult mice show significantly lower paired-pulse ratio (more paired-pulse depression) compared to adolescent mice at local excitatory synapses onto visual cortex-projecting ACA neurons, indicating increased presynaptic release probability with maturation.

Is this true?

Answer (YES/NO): NO